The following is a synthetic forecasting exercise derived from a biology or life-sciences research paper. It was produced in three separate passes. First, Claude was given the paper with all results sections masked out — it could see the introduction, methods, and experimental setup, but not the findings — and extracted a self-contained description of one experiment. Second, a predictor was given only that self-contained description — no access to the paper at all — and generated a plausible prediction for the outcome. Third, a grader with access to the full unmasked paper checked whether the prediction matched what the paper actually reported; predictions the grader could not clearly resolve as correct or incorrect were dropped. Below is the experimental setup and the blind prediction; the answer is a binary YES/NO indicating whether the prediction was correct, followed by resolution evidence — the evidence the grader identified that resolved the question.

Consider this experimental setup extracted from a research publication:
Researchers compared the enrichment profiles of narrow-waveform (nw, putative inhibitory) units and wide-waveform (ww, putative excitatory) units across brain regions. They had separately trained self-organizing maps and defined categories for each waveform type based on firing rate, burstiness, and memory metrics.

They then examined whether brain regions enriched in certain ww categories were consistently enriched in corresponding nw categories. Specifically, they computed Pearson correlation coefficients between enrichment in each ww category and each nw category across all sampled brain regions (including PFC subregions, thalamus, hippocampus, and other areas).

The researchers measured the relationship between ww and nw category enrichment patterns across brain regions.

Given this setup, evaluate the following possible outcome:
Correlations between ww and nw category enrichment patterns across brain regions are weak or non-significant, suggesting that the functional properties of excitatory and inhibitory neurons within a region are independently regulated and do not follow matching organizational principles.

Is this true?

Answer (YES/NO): NO